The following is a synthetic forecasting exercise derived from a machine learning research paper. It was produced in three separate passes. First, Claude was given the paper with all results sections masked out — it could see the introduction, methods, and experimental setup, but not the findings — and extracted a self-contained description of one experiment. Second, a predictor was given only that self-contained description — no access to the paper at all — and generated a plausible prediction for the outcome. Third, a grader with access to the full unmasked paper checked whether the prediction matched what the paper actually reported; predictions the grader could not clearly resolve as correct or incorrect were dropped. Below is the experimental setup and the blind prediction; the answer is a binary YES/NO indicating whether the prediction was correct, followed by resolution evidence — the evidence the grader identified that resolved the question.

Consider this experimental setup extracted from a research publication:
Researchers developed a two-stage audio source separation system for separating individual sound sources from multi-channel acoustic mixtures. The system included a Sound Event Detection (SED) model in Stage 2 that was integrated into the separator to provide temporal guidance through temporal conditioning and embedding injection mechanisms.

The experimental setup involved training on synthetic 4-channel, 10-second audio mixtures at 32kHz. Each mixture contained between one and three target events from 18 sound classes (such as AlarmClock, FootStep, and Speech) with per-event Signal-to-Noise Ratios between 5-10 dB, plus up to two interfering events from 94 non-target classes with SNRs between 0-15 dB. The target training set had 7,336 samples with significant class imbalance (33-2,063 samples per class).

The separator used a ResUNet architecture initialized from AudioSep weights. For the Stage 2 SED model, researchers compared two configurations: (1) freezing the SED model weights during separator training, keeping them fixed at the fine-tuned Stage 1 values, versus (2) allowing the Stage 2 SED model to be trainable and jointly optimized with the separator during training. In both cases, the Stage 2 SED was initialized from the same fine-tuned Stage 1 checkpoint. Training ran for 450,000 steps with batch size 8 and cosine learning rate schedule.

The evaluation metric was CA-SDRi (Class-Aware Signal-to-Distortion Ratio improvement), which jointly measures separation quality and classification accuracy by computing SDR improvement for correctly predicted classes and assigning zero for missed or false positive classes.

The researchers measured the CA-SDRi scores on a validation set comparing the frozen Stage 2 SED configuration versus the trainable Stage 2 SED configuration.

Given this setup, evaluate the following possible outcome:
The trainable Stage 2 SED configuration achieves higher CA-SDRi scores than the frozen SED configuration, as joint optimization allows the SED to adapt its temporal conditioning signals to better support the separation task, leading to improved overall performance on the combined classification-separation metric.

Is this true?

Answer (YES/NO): YES